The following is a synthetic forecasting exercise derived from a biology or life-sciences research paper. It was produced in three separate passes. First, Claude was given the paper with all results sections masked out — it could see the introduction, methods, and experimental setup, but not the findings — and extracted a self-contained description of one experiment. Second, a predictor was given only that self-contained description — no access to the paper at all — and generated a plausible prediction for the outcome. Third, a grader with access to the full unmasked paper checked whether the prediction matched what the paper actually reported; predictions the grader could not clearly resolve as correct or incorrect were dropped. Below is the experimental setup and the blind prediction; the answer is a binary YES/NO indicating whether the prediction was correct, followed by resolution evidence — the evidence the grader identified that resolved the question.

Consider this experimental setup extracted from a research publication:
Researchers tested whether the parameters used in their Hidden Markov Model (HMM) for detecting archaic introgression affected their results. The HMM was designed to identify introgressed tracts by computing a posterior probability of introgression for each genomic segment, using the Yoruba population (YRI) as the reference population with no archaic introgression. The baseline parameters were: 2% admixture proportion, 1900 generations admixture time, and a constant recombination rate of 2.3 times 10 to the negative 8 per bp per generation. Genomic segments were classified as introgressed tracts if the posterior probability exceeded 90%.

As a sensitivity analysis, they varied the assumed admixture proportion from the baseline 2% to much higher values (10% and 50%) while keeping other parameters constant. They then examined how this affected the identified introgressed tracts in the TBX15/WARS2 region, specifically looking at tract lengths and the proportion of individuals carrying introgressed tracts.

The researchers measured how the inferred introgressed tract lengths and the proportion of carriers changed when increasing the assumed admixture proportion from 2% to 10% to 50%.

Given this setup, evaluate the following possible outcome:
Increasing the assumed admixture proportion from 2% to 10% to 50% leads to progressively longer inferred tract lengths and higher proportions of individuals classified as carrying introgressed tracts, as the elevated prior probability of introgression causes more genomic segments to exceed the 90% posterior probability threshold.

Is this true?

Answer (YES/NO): NO